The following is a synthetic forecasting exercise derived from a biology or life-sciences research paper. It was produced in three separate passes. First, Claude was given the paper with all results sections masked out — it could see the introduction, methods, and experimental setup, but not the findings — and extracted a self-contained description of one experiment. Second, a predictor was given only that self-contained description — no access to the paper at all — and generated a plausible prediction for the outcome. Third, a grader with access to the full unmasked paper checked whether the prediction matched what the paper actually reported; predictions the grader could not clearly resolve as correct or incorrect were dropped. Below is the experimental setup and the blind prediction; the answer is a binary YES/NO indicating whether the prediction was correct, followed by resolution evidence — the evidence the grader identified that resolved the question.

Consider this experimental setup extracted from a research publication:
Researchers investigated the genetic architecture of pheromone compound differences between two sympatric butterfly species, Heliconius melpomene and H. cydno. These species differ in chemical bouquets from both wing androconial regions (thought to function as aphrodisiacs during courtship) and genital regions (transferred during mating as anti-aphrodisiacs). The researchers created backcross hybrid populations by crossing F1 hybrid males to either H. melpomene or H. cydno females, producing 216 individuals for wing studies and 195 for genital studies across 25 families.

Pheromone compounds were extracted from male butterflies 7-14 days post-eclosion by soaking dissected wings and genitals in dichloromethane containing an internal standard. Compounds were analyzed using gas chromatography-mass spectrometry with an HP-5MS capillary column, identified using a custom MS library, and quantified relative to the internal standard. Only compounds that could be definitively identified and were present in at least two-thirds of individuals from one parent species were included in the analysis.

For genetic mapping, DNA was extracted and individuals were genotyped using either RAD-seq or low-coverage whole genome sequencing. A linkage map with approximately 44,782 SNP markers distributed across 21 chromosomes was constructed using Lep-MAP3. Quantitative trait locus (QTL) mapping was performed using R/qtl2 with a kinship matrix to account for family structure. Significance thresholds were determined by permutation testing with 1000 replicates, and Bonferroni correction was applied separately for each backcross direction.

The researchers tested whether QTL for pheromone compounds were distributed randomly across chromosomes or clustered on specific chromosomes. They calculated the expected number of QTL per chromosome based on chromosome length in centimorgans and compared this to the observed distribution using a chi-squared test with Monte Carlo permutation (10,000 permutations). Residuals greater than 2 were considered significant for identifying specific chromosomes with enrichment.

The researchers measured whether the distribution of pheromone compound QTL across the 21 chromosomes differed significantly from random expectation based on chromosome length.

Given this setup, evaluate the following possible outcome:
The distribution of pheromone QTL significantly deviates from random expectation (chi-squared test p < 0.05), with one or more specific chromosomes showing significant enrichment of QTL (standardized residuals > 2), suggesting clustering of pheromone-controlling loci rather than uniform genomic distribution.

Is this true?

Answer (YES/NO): YES